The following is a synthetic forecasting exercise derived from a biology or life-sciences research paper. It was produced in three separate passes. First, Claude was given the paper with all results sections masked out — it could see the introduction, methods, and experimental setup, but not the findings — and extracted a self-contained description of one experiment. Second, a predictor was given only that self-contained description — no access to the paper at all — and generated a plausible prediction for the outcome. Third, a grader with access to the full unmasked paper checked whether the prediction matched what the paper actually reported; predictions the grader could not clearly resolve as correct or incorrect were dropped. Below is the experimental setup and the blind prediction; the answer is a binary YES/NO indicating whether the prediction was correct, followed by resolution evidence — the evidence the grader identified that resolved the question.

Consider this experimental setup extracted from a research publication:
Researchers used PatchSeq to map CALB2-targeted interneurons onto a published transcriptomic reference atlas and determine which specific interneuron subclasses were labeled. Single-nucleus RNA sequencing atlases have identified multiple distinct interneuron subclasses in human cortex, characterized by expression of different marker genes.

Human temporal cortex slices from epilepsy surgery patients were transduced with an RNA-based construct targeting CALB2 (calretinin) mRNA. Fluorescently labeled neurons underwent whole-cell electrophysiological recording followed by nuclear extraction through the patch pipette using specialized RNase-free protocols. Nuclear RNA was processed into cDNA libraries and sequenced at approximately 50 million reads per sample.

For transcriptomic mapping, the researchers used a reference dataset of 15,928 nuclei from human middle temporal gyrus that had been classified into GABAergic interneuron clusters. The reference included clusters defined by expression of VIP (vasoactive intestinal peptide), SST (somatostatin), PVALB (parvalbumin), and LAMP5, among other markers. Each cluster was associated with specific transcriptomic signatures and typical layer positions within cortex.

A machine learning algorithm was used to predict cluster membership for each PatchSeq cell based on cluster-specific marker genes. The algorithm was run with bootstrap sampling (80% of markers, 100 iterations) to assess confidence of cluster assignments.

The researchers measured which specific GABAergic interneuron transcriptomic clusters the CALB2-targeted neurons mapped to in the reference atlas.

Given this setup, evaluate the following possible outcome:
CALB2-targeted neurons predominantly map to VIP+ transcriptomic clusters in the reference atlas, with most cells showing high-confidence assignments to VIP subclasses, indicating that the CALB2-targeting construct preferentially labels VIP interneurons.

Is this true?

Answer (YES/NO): YES